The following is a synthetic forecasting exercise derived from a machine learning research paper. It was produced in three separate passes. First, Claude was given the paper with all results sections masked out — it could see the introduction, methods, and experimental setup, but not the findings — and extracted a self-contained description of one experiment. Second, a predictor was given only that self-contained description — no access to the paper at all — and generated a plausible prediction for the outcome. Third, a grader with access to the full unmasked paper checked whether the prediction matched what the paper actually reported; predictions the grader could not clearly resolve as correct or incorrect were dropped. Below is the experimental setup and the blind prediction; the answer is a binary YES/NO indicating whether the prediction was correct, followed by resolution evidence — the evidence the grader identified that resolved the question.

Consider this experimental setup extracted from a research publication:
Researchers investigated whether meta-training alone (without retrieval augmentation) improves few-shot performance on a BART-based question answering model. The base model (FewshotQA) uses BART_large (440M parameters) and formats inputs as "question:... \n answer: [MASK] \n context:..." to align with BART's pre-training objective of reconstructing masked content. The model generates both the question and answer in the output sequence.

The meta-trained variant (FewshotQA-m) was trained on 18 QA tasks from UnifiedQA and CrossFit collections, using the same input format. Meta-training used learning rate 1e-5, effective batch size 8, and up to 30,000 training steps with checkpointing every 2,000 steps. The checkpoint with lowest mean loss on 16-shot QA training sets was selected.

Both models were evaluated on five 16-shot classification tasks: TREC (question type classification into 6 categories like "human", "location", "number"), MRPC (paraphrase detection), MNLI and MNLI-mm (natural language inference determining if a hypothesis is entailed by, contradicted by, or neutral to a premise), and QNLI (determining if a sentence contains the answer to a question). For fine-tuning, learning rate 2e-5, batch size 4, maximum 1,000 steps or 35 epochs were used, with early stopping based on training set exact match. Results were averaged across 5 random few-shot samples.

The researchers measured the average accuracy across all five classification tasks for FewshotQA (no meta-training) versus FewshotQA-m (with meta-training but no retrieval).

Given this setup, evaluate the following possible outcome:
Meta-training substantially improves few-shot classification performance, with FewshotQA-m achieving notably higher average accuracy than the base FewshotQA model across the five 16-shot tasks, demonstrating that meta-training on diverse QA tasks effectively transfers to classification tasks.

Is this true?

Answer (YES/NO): YES